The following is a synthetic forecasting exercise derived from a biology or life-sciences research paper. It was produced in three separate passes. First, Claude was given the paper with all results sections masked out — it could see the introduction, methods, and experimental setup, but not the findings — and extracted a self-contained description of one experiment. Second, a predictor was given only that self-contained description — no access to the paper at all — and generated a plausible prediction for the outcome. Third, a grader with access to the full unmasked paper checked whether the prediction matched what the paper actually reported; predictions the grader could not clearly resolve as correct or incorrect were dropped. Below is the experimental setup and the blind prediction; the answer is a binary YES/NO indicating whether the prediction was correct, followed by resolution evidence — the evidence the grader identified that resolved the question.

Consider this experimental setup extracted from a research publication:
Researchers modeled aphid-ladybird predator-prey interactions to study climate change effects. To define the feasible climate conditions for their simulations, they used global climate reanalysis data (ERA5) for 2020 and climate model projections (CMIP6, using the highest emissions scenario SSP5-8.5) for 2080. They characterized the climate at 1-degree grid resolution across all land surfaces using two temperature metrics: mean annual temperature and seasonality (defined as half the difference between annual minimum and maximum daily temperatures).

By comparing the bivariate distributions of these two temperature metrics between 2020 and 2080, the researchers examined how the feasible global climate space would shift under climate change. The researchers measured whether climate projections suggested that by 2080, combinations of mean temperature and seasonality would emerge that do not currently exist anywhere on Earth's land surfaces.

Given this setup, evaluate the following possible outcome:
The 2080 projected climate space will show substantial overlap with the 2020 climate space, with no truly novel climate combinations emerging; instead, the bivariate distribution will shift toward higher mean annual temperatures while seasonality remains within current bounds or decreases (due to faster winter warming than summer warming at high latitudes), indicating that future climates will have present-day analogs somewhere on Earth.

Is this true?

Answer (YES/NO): NO